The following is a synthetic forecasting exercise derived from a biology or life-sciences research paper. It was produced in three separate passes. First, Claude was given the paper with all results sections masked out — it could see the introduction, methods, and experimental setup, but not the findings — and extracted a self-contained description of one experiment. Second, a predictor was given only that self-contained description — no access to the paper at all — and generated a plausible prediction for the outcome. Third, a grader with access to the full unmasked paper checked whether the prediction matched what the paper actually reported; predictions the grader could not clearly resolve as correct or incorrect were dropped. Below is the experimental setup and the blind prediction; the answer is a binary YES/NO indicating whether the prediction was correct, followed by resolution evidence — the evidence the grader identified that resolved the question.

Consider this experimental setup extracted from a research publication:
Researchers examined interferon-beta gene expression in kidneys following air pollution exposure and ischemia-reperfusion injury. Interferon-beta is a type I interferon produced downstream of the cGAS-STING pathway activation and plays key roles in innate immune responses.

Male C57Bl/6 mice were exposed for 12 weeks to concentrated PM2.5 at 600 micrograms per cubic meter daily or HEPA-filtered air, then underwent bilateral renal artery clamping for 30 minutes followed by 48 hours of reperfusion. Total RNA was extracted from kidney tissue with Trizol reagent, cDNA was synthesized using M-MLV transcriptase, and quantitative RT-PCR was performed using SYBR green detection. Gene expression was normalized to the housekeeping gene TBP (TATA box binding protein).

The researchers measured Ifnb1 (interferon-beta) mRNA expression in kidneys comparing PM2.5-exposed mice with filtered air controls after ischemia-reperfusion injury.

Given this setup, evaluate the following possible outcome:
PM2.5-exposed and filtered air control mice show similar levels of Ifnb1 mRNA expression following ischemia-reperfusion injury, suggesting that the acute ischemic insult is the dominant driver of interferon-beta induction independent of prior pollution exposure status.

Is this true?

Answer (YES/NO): NO